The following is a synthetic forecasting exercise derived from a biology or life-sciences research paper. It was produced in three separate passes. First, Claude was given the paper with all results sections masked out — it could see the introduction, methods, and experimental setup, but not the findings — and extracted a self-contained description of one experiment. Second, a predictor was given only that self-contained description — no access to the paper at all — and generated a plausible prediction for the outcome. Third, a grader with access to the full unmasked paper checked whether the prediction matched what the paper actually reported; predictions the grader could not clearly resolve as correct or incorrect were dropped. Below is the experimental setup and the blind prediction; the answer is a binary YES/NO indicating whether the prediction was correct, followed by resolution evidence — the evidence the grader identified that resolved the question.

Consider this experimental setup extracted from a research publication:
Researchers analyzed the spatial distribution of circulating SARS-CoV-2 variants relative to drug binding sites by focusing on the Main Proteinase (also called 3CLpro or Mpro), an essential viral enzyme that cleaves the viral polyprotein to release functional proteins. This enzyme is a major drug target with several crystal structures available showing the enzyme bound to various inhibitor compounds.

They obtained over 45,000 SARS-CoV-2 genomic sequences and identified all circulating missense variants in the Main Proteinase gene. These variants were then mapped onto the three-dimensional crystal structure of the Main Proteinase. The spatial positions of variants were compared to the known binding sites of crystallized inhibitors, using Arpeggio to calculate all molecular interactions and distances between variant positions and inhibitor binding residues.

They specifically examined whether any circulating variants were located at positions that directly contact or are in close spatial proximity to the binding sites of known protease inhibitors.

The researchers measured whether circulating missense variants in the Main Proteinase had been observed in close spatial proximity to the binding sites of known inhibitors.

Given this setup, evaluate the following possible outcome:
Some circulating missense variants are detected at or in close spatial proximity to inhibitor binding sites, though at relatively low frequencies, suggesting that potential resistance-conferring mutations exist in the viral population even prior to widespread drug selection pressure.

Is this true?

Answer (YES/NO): YES